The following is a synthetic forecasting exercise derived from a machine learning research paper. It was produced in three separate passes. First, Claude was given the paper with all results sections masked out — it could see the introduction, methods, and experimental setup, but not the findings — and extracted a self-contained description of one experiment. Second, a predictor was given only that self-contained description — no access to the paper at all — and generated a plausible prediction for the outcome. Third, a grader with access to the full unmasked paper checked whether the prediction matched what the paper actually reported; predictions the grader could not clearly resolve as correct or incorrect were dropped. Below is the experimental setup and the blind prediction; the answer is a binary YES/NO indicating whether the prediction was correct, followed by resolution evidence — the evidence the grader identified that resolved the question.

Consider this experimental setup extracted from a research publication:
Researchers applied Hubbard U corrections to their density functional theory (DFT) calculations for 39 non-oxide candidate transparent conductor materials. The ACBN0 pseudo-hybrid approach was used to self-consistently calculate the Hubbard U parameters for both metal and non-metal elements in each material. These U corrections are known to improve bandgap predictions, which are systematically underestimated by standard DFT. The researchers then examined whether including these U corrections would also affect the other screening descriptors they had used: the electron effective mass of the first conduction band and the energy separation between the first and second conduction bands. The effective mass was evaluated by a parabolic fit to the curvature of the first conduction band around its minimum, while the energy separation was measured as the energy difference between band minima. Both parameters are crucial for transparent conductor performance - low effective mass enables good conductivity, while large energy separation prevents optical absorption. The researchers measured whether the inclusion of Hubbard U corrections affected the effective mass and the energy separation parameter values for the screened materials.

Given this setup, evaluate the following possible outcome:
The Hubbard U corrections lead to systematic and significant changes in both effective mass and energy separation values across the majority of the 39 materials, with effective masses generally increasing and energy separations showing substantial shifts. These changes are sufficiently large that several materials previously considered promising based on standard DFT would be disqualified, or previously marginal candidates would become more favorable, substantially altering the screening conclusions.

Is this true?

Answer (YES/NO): NO